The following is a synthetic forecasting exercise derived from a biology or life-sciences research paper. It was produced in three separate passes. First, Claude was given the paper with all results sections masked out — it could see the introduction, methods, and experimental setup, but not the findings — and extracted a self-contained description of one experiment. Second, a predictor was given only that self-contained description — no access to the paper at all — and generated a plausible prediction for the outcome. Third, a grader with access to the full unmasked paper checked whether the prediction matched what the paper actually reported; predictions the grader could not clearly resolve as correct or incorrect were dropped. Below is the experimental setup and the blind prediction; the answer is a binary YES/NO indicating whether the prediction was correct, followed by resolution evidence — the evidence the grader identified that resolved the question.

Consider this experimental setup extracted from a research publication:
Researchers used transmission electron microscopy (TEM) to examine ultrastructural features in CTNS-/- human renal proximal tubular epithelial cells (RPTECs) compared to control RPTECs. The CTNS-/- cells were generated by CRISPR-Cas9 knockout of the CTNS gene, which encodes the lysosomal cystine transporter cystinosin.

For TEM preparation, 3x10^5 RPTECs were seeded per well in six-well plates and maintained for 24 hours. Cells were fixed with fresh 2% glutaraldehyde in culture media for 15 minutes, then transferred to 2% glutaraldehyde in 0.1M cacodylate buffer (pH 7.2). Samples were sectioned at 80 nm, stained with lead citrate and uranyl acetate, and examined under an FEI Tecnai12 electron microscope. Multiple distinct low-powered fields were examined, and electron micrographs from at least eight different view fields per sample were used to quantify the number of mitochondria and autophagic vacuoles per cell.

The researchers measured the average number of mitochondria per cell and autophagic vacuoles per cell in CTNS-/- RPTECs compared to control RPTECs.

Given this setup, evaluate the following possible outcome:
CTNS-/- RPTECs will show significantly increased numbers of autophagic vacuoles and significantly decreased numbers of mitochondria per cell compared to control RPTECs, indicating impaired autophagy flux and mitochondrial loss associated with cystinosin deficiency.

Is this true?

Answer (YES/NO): YES